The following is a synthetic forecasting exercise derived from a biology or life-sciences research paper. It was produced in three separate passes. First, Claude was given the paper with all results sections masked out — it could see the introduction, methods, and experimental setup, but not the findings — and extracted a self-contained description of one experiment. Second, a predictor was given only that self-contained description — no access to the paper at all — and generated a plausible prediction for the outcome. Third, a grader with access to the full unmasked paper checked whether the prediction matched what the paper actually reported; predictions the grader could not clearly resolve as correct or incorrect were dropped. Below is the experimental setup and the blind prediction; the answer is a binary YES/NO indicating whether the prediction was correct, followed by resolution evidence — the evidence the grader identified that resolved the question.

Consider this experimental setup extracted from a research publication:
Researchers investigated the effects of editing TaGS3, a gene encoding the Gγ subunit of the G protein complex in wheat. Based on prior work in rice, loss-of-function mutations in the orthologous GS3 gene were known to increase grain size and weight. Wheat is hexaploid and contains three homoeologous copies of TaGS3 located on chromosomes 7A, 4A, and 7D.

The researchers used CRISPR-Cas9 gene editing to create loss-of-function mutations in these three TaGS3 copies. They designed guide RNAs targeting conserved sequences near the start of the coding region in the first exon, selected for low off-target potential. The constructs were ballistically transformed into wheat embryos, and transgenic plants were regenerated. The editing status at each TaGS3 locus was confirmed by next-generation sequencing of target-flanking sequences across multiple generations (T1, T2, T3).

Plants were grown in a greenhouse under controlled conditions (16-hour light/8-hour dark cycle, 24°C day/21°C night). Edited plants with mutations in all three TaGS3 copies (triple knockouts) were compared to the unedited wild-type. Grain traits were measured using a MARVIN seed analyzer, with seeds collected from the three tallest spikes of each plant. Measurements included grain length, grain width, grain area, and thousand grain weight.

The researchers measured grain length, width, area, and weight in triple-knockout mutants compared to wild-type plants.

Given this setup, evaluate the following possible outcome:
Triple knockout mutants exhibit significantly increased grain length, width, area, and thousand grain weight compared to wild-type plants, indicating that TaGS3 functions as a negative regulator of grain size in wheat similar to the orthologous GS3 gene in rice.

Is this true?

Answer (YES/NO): NO